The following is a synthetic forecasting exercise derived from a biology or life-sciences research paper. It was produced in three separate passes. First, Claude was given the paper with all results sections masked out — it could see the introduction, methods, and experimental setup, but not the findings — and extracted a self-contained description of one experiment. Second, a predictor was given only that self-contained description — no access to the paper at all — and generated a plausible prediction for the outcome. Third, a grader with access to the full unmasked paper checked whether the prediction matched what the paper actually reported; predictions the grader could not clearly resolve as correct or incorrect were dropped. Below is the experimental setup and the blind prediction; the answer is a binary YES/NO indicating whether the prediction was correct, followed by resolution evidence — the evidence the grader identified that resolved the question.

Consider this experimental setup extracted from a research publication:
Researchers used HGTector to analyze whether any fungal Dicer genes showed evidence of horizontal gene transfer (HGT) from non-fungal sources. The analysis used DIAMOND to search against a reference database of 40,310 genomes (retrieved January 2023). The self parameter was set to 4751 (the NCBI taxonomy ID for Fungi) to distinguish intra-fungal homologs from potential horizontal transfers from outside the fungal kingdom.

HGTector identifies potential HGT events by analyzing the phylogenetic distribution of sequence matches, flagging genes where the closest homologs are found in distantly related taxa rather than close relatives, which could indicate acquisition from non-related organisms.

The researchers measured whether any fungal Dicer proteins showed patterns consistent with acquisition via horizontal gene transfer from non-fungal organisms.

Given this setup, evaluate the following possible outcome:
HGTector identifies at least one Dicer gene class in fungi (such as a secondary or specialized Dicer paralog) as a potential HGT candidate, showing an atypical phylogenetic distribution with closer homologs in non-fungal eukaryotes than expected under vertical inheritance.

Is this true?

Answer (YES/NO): NO